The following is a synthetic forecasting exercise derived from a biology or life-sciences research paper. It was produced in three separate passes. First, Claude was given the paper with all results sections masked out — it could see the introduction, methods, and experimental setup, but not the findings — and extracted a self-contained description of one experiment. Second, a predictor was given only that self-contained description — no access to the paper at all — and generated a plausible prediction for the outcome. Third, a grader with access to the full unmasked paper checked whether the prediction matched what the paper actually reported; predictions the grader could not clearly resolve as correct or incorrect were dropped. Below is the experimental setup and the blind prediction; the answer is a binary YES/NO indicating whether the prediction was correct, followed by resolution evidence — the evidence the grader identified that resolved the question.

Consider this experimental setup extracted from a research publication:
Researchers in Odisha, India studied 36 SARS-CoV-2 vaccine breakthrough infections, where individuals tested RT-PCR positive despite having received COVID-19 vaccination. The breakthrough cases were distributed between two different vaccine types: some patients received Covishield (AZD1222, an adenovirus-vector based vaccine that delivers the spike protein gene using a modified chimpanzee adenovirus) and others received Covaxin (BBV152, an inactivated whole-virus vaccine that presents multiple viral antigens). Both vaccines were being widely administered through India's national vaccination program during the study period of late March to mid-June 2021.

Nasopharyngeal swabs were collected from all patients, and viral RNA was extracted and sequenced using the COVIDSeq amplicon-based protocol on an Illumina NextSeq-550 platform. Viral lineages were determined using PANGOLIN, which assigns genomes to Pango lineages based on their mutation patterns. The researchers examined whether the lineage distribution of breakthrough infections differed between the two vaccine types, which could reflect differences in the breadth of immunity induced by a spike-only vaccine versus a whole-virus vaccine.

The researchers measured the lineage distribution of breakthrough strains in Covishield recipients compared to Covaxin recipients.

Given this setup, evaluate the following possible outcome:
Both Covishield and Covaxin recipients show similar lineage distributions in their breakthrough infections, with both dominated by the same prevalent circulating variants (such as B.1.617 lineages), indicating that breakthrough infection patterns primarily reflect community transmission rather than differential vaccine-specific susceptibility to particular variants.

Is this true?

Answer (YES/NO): YES